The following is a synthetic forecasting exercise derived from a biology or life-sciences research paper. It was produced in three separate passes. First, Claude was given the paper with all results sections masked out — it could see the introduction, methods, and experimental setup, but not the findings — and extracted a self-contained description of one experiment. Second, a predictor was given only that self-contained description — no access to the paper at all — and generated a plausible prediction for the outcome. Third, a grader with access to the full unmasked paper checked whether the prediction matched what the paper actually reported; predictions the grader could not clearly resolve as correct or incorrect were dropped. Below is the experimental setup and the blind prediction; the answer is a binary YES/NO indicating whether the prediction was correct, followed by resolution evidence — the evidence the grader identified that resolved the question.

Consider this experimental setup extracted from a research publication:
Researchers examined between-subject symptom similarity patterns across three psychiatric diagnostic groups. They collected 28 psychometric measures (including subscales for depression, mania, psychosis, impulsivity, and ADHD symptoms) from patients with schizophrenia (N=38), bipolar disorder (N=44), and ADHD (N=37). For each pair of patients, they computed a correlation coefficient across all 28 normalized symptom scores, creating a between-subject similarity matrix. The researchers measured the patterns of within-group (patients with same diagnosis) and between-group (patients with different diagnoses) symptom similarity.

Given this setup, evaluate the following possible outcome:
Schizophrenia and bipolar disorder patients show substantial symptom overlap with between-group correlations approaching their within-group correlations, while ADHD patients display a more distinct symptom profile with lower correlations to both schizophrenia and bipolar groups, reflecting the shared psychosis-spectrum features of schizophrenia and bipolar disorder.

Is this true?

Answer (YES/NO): NO